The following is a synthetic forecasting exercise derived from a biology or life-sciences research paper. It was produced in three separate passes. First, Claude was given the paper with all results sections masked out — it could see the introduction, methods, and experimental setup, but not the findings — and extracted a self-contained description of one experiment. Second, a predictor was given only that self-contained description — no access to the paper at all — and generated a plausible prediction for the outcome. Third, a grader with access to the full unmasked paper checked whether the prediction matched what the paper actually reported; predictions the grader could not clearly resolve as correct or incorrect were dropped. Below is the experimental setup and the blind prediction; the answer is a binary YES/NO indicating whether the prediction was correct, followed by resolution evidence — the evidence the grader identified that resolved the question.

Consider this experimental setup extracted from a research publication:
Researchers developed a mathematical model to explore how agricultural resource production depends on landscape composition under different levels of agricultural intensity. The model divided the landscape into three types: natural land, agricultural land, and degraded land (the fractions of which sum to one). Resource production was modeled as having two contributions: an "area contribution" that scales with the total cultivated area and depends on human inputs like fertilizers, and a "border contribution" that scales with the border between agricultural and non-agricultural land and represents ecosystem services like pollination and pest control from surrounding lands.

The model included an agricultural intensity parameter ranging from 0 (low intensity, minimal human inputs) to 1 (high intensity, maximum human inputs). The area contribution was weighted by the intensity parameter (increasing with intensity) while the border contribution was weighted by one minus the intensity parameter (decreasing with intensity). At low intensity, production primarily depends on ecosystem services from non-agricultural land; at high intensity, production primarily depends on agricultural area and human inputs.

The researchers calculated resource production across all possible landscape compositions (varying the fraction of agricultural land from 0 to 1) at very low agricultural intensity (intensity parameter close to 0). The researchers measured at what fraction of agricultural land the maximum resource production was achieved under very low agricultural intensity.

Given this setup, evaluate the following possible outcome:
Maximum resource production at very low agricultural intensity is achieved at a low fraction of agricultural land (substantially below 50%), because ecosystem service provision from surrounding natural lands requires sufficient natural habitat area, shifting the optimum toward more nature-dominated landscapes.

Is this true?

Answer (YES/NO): NO